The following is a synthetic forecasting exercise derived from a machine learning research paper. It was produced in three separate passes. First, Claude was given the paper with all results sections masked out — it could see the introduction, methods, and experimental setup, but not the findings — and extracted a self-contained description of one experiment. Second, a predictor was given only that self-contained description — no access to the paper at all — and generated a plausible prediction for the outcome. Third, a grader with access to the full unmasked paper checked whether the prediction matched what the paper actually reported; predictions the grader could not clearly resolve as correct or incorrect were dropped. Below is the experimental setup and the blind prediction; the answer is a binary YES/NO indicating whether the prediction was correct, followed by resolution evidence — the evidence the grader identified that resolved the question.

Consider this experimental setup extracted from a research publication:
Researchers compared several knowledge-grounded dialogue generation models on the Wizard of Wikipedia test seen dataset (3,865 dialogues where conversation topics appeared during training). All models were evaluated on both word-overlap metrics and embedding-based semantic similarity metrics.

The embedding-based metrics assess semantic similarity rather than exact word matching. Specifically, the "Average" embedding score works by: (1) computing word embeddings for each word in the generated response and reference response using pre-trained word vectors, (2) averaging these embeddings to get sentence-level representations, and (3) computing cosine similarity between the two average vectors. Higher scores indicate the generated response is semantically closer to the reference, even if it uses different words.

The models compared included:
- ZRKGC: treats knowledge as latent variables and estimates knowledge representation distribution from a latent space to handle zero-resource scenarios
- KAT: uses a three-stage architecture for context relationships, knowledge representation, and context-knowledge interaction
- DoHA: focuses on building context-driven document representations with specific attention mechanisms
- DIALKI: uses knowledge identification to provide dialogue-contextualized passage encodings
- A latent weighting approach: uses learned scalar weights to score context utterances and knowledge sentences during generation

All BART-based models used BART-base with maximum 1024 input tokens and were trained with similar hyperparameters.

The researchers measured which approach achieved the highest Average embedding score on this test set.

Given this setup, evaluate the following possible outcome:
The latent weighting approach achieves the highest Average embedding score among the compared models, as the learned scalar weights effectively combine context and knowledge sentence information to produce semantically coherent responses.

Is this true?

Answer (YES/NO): NO